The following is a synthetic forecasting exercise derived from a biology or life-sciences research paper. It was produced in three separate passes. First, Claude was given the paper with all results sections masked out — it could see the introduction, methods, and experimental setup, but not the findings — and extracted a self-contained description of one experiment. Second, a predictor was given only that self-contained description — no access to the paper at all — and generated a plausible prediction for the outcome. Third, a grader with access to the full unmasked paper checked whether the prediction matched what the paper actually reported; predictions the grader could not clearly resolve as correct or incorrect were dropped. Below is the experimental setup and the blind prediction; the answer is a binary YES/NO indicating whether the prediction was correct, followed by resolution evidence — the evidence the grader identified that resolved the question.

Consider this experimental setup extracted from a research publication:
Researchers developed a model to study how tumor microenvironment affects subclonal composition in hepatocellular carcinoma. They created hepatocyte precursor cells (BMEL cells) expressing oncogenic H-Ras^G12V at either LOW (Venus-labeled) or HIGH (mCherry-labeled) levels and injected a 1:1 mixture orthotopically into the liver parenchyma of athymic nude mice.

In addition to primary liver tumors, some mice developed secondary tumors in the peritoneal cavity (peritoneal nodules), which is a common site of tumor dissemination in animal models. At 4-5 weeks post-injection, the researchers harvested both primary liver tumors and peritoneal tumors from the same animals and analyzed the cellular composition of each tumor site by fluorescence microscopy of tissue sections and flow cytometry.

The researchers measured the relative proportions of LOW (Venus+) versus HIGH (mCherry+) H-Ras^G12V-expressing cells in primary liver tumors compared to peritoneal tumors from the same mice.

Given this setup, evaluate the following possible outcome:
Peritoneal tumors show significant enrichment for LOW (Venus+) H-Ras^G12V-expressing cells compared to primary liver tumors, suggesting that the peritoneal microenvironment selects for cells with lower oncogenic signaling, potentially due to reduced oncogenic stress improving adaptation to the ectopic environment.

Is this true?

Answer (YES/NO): YES